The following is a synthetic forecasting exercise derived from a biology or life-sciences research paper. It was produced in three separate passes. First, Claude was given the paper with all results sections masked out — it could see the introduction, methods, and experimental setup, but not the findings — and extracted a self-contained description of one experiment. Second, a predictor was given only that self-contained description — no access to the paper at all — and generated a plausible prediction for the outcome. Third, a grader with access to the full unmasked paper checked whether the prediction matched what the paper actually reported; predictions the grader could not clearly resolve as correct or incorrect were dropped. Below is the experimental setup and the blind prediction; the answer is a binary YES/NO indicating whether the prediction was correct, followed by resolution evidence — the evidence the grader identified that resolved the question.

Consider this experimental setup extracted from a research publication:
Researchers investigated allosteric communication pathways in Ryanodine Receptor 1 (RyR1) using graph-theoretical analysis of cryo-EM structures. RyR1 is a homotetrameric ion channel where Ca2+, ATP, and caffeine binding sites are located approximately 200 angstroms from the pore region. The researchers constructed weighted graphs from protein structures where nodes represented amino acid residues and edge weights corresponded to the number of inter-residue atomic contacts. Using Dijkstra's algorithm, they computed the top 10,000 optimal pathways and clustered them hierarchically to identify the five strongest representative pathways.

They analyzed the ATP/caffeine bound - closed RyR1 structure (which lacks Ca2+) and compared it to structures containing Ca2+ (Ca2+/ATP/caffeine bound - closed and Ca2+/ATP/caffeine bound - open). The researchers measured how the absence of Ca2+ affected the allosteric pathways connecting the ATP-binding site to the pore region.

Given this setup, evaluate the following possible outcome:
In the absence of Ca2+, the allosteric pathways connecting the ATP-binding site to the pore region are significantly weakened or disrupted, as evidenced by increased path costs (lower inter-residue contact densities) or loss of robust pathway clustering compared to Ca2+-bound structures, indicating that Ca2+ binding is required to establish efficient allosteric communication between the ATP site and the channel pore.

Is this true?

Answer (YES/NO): NO